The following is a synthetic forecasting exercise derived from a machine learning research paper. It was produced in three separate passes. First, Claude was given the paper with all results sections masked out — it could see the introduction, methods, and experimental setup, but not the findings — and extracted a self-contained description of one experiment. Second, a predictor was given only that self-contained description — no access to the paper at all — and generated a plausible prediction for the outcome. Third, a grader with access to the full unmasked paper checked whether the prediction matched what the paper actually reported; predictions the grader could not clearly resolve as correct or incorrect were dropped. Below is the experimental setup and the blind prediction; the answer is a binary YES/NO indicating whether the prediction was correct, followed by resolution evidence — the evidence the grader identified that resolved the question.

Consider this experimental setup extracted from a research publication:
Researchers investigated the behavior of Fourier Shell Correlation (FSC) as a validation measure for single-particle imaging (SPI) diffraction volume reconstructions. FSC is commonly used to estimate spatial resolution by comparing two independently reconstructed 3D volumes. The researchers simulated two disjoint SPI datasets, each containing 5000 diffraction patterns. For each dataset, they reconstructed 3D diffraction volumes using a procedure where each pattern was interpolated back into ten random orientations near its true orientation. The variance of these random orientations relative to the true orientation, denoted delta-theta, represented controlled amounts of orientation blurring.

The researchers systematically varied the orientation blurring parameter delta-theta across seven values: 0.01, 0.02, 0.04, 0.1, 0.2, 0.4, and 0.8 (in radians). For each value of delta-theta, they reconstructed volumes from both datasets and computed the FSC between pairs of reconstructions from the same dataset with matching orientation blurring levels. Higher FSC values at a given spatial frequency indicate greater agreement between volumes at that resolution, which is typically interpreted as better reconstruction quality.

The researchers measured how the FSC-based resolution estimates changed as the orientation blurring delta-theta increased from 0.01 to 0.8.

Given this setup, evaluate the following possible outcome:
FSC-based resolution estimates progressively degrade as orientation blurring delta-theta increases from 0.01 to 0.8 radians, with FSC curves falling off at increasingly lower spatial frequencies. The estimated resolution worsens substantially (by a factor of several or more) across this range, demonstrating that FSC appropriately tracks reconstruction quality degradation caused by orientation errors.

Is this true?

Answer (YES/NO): NO